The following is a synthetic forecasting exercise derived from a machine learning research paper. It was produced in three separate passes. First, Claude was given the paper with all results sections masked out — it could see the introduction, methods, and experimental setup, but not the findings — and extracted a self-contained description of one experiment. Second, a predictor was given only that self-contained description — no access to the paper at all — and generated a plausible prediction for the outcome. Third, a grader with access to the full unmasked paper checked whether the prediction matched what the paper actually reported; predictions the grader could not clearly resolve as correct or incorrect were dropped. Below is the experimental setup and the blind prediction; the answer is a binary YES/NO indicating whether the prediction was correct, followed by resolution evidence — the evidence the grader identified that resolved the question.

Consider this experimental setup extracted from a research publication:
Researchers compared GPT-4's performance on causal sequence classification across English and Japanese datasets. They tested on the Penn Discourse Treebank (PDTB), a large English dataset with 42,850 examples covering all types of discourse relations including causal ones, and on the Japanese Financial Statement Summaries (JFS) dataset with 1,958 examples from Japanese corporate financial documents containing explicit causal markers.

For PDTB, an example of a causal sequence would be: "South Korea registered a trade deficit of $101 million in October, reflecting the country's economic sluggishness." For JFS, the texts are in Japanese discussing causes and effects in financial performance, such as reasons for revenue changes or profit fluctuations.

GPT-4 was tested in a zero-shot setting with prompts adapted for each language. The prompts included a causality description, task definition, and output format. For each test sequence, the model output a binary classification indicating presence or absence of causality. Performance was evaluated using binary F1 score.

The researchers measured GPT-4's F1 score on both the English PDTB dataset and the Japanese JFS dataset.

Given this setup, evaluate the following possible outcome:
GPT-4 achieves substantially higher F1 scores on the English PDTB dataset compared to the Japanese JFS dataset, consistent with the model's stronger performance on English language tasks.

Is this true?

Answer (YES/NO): NO